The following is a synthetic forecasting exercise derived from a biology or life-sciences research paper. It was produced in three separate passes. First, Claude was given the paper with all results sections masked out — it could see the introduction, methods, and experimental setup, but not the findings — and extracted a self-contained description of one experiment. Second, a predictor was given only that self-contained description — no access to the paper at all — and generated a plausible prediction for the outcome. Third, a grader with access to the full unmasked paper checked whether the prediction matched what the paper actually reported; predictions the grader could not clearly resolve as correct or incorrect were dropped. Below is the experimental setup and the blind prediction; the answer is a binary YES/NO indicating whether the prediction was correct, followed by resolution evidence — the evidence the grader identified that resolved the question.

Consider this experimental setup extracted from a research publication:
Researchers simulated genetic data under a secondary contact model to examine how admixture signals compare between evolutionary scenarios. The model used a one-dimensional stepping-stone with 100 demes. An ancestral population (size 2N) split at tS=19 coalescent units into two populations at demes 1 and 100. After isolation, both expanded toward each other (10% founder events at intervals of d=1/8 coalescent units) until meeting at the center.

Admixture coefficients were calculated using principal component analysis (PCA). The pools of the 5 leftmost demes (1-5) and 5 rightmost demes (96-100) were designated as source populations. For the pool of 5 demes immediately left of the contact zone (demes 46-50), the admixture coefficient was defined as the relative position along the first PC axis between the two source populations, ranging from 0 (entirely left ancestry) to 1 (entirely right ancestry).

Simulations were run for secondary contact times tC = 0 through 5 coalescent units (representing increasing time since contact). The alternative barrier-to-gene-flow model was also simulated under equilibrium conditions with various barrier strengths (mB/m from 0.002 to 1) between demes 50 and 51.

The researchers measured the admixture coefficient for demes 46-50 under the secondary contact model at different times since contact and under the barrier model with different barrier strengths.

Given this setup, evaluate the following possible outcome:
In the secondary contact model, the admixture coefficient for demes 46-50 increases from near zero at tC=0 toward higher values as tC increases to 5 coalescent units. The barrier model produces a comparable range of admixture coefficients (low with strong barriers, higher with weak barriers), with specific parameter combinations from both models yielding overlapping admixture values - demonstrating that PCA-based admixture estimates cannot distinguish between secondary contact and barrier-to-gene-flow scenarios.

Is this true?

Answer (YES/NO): YES